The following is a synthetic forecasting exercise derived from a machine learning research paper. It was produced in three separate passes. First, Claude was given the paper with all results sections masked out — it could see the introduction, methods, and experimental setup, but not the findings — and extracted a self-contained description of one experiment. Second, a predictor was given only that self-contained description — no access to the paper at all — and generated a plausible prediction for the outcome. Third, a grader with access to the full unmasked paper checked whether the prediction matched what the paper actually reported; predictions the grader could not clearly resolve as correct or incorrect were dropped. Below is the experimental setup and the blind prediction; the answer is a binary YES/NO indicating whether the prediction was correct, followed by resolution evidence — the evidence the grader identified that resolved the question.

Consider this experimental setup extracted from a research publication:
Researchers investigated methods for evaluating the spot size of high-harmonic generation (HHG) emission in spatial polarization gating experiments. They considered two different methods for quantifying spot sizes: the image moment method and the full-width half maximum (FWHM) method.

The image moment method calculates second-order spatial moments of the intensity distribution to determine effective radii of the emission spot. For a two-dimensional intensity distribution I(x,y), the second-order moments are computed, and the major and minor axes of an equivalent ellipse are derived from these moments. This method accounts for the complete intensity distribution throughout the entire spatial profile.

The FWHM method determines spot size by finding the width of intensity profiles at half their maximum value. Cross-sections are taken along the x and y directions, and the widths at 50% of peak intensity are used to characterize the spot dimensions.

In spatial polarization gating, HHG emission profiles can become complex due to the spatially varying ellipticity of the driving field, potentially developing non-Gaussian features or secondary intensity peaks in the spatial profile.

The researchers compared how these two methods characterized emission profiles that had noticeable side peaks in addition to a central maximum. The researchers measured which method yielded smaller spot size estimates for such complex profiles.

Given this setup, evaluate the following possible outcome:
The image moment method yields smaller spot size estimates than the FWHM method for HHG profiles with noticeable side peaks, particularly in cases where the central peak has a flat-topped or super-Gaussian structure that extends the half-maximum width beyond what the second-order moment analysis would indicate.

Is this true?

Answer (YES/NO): NO